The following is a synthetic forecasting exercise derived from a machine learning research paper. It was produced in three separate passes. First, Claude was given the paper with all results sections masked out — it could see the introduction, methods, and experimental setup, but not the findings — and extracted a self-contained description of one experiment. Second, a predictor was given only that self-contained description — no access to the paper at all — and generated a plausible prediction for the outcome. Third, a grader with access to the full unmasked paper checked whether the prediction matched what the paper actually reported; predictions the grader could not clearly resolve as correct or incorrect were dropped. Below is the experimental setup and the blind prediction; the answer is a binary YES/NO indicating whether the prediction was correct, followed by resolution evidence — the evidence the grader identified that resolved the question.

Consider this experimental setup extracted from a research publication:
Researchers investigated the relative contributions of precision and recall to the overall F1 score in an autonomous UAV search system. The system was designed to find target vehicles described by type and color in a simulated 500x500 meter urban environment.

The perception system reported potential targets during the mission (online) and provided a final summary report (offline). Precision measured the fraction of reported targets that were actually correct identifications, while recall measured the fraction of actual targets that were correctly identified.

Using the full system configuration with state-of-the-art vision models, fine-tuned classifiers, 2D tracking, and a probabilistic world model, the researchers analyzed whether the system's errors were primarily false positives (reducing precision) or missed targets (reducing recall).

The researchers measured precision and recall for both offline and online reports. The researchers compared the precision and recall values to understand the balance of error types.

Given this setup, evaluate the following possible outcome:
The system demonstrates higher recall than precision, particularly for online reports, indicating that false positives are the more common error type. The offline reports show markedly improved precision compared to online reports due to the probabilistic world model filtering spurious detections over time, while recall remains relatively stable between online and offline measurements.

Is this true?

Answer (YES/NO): NO